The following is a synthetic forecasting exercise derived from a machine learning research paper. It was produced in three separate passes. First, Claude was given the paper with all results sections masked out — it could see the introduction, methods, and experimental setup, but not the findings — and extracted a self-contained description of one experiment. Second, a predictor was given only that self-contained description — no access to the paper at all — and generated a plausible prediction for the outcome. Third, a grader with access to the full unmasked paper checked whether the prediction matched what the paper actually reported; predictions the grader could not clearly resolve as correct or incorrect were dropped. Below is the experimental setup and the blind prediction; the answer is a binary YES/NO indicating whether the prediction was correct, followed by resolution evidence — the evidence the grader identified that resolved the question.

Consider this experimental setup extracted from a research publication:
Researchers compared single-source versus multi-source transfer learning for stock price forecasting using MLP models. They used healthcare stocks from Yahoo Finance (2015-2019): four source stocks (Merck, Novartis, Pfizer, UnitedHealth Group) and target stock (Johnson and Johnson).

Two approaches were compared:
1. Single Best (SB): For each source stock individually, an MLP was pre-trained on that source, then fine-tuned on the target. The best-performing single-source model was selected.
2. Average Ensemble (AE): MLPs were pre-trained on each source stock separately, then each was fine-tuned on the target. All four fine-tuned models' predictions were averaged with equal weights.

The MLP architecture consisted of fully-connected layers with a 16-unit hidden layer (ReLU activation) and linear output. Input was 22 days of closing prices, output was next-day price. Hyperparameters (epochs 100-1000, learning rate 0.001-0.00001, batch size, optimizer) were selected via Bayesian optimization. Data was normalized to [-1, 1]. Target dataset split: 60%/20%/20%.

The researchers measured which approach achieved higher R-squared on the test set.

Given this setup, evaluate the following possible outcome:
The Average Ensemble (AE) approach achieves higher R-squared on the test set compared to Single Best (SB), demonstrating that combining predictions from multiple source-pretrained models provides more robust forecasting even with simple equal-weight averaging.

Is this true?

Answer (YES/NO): NO